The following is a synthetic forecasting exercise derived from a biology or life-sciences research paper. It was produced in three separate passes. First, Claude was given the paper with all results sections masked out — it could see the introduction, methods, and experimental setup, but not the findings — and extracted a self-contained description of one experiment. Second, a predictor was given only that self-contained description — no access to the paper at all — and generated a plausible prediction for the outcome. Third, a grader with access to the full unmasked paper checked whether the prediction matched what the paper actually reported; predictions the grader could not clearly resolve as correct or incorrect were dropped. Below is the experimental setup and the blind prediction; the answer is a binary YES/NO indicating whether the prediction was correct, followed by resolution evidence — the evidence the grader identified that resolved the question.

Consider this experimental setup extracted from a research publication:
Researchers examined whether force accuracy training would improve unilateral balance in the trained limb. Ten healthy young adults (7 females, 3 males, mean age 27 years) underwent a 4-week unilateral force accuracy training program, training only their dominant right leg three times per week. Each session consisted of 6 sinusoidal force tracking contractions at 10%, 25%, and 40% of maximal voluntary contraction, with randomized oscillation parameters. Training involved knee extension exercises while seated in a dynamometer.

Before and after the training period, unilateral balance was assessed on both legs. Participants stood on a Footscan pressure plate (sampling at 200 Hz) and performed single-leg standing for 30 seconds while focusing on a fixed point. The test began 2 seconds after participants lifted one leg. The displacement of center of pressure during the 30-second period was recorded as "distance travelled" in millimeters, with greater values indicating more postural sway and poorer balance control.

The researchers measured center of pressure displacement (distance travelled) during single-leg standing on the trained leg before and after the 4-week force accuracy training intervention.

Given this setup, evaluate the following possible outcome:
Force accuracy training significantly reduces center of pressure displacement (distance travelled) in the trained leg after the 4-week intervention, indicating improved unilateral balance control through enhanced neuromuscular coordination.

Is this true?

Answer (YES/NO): NO